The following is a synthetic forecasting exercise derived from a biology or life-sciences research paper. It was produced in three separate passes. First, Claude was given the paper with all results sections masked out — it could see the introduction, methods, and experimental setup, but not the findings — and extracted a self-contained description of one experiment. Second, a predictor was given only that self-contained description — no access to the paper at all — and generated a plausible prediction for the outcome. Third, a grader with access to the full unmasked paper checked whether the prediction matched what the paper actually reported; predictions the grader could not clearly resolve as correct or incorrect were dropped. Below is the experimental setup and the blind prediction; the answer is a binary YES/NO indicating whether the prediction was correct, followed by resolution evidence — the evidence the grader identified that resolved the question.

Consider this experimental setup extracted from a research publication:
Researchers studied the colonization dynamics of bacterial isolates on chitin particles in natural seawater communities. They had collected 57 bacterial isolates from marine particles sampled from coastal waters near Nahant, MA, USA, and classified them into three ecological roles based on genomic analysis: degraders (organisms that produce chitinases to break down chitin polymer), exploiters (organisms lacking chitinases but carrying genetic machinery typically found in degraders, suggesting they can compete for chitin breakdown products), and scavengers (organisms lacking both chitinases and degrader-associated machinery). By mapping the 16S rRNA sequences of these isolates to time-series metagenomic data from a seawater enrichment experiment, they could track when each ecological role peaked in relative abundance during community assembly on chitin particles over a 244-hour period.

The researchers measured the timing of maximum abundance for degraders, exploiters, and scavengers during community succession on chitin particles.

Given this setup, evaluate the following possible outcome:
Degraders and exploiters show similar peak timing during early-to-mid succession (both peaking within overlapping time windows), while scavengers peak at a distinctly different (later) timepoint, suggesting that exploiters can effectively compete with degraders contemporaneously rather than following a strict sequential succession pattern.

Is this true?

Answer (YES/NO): NO